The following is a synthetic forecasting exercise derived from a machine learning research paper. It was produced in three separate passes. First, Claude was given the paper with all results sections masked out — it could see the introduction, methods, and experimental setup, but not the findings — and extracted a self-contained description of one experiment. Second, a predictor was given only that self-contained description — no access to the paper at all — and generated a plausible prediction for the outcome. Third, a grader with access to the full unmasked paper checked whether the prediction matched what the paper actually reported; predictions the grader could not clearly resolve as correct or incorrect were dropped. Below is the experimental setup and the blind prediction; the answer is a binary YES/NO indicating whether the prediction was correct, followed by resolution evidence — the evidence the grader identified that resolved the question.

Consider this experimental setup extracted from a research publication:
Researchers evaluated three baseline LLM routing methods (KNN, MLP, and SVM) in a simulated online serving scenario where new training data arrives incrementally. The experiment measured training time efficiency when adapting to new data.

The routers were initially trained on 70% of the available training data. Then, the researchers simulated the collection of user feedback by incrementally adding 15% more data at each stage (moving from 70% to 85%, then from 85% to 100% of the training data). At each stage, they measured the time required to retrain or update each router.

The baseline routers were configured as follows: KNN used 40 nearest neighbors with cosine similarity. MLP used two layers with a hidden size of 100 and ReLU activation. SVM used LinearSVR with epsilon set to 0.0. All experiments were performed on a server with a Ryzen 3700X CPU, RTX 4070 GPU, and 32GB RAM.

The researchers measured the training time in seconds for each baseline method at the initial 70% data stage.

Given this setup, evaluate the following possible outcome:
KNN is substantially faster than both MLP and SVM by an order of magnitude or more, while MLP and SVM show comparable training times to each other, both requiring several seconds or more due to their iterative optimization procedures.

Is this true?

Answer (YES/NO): NO